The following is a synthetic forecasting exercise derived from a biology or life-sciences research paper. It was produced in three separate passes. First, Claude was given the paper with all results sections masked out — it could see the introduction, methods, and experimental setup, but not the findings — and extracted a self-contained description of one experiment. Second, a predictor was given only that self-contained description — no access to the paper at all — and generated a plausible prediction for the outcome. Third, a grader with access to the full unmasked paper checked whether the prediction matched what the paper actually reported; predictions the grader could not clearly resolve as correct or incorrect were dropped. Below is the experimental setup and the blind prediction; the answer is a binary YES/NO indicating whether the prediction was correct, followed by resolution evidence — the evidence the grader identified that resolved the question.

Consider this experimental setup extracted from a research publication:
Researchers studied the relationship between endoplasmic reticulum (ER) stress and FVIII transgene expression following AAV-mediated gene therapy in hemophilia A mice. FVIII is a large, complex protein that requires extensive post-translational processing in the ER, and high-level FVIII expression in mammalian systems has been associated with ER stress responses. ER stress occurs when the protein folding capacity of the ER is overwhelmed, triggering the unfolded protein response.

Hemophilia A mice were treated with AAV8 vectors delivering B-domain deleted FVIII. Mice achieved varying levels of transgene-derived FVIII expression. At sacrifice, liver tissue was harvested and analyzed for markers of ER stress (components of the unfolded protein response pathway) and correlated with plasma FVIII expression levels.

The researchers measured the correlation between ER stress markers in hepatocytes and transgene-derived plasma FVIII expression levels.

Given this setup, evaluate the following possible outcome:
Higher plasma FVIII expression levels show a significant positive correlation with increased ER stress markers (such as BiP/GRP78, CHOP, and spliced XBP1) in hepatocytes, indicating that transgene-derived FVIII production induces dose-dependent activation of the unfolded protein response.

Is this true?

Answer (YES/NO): YES